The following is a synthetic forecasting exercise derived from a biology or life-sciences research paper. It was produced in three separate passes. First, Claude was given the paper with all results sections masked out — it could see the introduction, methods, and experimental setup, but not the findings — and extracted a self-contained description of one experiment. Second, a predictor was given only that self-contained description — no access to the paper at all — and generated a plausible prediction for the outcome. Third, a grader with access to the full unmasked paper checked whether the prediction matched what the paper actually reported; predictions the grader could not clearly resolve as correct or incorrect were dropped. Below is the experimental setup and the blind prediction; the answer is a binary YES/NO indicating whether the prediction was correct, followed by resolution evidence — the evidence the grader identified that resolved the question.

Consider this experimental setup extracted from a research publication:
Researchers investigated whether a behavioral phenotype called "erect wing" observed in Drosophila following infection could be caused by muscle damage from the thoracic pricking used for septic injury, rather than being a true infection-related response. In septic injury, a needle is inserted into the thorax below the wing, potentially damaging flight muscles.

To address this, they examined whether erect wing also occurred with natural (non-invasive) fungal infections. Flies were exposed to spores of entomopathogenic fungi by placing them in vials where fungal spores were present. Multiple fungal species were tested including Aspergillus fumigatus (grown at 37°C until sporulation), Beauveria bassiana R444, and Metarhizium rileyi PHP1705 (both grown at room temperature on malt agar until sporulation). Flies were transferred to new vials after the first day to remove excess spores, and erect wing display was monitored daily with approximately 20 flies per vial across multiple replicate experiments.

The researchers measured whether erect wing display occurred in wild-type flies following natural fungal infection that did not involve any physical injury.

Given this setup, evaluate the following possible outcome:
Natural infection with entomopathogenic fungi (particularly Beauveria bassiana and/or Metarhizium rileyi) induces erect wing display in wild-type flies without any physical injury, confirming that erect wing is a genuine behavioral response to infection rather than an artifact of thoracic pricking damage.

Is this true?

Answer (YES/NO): NO